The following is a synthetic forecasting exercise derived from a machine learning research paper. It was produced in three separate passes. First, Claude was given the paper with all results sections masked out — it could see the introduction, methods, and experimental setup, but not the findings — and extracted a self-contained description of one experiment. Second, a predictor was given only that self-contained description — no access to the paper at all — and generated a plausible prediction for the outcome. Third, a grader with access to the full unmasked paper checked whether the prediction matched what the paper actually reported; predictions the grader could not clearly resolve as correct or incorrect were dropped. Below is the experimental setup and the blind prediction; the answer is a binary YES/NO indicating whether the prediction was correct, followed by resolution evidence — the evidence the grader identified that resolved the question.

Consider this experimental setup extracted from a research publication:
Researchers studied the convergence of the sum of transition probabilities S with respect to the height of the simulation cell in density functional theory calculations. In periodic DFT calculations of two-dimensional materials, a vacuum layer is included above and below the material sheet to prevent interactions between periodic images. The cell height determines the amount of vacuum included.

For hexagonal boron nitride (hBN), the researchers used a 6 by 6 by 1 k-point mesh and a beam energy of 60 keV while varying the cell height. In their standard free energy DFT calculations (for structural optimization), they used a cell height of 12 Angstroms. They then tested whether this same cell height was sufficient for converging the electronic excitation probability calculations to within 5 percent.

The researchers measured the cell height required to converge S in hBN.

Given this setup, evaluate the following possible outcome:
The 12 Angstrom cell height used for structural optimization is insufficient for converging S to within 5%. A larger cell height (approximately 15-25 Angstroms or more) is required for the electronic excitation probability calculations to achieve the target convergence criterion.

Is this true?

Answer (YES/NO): YES